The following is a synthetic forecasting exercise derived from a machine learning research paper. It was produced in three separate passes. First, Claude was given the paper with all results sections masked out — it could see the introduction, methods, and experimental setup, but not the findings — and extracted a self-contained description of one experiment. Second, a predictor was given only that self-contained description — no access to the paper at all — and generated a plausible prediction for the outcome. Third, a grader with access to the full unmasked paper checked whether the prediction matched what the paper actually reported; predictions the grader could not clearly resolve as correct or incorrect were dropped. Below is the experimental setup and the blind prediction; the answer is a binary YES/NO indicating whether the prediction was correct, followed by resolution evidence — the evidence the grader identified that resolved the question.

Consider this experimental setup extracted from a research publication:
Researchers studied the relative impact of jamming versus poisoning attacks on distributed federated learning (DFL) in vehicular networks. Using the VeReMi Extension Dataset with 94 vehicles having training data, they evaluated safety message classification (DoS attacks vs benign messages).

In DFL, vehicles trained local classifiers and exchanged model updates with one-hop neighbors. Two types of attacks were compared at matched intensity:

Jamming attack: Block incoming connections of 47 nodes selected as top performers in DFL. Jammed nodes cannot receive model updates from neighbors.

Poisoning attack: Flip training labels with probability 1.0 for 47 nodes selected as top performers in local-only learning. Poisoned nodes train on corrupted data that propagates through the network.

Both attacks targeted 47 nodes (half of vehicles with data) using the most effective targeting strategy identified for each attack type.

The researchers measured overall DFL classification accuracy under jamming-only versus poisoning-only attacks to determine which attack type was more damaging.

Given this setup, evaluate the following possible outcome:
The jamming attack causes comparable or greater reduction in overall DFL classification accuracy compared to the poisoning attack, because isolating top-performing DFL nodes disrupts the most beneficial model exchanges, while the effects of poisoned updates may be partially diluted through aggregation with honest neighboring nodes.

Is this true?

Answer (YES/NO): NO